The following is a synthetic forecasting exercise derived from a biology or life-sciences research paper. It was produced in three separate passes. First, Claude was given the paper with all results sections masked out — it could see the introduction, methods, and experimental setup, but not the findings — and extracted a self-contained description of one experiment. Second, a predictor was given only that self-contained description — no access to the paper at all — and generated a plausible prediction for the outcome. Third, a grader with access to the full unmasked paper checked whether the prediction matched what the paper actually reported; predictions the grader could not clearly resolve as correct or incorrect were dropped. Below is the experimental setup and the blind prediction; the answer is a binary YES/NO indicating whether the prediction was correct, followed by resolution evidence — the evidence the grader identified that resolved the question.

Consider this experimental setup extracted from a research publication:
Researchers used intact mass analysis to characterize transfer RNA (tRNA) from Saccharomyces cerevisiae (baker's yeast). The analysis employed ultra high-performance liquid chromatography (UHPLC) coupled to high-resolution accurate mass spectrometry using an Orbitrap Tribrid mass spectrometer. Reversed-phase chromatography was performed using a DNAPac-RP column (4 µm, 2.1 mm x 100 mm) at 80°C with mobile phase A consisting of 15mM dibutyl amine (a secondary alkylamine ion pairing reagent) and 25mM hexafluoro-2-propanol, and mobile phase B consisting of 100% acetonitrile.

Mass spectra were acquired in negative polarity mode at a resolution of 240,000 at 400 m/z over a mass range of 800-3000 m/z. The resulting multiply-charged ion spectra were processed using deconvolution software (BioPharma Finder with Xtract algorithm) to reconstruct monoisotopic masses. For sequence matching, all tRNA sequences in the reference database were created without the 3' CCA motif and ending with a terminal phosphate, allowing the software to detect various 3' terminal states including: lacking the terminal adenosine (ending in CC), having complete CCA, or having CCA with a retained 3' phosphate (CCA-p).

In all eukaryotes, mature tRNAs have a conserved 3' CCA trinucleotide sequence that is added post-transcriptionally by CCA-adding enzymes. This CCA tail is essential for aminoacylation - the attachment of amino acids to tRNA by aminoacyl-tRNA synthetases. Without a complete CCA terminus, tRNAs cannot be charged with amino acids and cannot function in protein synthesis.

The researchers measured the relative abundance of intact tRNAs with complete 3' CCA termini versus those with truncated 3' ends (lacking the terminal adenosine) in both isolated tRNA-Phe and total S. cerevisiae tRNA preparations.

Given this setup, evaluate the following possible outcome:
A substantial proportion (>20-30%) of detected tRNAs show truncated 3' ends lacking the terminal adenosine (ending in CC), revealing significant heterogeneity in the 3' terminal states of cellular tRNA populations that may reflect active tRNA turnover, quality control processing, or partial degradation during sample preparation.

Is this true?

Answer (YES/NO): NO